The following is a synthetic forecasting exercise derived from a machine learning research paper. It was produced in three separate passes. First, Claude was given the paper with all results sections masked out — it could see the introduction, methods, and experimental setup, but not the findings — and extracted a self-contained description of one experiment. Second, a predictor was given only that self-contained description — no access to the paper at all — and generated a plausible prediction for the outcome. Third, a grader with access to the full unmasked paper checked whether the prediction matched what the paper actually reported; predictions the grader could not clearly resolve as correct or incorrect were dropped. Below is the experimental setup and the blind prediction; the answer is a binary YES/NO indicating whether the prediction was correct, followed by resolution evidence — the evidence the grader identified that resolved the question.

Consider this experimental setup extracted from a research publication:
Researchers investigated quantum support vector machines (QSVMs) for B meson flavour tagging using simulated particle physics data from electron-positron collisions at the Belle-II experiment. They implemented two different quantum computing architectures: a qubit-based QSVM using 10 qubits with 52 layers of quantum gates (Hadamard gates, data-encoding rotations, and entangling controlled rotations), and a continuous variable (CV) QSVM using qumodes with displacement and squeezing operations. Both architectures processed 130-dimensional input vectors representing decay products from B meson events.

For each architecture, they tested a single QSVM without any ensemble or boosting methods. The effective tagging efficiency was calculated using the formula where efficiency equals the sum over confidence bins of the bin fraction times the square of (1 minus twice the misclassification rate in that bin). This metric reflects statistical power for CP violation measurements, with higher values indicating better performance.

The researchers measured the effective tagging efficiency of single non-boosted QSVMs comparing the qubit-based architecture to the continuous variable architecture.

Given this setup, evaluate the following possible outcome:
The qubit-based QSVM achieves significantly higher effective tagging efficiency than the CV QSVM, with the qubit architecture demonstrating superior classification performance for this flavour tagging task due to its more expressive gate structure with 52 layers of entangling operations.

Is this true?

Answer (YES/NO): NO